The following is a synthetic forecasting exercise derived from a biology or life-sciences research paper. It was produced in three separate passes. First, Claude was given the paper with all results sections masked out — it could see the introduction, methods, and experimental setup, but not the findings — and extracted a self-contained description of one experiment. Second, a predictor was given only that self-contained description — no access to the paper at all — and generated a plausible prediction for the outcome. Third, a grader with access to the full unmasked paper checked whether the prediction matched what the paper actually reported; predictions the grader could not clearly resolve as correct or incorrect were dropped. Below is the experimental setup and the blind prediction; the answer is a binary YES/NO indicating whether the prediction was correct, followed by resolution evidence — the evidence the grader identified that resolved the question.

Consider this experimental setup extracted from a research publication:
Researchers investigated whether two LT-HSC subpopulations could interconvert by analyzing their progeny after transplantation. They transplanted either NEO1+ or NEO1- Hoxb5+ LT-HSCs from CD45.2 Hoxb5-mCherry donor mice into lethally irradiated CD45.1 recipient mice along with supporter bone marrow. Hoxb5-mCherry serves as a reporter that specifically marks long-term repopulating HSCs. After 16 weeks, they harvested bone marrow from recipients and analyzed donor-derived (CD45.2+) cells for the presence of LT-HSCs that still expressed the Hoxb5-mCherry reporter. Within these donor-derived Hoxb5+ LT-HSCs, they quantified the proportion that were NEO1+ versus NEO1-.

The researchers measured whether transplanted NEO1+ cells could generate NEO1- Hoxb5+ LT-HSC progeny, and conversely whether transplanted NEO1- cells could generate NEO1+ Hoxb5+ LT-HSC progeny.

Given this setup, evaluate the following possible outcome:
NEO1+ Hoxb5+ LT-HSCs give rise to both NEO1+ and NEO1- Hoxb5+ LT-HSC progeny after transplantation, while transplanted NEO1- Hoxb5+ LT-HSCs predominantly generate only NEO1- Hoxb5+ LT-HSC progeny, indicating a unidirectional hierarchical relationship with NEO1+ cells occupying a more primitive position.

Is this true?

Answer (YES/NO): NO